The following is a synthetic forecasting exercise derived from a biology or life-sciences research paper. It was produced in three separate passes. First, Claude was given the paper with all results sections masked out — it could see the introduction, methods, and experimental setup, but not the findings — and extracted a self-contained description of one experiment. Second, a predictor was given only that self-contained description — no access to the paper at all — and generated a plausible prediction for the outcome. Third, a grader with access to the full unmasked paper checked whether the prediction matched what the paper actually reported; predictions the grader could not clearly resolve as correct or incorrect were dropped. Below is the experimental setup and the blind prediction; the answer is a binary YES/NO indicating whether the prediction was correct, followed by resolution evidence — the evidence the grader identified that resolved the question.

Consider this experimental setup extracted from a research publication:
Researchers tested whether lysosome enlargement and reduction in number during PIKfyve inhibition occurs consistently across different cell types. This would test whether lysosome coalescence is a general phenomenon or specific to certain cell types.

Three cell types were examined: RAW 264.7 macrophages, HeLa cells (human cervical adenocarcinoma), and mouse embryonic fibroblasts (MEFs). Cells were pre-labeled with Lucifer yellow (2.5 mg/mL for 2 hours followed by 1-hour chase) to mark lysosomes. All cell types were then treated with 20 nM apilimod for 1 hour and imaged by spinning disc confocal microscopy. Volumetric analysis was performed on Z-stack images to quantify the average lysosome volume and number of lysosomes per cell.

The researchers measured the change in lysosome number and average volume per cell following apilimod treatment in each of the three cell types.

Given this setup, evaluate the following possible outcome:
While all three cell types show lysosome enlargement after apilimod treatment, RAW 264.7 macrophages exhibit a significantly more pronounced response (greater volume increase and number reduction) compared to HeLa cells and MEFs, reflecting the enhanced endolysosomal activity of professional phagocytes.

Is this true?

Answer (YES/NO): NO